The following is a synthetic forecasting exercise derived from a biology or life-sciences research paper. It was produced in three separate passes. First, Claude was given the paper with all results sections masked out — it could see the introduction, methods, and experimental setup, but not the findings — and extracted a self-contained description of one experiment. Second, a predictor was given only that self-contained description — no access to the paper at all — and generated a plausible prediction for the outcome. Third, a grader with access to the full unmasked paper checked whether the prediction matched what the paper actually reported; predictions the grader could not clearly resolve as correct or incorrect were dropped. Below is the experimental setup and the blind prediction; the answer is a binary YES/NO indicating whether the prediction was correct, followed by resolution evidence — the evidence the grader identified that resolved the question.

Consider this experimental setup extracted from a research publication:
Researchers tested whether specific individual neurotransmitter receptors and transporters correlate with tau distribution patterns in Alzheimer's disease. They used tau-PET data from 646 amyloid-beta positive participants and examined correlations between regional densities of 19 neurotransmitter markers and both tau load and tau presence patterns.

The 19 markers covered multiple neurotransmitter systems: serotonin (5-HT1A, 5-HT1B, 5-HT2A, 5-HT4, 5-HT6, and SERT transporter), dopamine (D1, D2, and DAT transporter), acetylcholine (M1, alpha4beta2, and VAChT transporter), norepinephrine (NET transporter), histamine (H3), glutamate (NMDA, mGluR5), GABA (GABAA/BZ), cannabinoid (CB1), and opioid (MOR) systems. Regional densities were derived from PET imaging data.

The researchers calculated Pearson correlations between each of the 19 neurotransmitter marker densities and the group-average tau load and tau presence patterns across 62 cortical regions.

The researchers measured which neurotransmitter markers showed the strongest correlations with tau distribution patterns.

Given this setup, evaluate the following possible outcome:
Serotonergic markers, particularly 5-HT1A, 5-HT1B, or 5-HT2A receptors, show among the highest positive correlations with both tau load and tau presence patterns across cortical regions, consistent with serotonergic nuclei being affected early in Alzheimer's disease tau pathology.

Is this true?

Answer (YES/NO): NO